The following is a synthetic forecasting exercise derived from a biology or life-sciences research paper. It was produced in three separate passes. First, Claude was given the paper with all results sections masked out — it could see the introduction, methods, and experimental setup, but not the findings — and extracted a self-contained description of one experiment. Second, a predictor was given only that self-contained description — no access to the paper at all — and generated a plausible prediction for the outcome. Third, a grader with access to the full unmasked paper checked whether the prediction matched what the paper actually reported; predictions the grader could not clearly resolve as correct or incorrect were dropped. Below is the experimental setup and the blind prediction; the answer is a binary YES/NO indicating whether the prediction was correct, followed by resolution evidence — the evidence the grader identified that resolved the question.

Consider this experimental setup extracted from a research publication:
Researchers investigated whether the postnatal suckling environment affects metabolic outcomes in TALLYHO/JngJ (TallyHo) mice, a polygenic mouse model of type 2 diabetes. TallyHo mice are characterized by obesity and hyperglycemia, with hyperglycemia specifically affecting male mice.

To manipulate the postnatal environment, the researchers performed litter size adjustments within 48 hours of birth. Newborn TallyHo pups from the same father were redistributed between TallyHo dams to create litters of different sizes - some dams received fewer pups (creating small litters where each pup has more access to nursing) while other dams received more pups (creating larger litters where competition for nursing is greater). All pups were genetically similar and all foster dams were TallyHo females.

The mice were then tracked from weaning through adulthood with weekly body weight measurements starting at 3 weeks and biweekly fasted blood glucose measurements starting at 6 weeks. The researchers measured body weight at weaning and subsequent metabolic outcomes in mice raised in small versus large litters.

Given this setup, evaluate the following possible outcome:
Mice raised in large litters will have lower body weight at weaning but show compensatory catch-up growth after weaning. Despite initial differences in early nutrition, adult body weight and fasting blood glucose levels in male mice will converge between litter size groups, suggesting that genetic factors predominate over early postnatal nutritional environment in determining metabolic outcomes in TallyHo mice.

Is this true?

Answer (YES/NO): NO